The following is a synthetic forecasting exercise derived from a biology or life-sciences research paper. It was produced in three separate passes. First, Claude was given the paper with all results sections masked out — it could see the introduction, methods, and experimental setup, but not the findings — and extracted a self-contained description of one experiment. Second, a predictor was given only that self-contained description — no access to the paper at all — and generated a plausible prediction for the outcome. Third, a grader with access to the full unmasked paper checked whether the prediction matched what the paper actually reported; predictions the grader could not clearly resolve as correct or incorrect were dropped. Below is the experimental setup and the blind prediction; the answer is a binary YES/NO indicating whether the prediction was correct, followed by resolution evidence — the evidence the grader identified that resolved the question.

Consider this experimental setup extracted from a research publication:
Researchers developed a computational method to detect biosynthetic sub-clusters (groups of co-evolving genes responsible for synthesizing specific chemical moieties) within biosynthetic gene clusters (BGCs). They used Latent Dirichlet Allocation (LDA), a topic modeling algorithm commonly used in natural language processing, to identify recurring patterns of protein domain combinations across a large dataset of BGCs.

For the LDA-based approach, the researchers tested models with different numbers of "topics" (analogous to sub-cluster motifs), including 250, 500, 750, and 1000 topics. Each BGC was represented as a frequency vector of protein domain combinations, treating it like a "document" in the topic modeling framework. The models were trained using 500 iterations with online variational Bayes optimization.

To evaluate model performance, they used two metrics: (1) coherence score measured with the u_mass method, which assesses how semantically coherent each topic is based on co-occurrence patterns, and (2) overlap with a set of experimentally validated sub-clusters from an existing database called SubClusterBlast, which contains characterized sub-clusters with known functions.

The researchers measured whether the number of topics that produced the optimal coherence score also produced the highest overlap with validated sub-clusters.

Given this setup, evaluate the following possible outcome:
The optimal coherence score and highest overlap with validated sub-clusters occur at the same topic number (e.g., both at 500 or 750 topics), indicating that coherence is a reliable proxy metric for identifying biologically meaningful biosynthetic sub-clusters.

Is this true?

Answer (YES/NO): NO